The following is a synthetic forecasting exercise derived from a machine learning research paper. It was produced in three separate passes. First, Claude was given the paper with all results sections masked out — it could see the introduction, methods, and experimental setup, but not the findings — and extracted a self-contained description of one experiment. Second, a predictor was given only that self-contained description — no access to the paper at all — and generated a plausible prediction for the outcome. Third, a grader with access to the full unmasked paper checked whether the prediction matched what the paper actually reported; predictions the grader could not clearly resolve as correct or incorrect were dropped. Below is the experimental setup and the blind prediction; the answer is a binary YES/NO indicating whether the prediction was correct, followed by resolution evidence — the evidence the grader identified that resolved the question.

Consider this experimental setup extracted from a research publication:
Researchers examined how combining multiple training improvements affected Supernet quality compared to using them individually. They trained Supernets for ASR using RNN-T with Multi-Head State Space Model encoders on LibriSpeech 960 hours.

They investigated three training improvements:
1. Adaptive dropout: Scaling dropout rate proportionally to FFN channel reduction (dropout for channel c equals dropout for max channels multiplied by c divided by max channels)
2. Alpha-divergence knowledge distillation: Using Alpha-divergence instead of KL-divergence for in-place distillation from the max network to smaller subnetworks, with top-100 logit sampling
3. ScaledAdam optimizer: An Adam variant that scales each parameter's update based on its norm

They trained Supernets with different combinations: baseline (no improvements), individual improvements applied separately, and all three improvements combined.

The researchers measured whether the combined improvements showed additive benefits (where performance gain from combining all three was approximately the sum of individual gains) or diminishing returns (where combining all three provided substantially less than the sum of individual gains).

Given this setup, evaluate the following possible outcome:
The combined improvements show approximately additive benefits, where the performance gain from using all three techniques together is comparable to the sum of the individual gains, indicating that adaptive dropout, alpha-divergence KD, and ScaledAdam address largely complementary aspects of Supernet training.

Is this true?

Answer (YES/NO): NO